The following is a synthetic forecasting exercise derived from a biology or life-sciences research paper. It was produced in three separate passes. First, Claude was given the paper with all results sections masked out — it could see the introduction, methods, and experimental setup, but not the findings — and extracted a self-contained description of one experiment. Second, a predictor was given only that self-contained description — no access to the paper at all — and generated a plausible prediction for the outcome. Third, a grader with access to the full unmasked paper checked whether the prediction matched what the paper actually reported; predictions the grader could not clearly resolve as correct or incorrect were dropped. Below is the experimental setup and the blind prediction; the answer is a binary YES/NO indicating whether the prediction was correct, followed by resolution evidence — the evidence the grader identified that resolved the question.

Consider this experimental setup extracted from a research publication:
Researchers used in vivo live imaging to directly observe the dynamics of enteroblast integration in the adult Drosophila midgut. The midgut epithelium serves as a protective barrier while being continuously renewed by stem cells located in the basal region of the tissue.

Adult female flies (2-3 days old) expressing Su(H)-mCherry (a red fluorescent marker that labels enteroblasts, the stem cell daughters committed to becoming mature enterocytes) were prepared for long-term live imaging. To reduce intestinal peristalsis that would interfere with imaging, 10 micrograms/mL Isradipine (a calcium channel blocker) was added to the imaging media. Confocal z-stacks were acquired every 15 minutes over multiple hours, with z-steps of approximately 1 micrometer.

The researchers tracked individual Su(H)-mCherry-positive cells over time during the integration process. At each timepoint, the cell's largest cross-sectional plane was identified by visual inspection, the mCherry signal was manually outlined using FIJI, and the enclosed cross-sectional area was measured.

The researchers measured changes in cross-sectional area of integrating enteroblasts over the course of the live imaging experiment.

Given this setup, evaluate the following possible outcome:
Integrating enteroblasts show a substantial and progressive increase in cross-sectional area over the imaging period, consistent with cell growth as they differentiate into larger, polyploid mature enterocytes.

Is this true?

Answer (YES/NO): YES